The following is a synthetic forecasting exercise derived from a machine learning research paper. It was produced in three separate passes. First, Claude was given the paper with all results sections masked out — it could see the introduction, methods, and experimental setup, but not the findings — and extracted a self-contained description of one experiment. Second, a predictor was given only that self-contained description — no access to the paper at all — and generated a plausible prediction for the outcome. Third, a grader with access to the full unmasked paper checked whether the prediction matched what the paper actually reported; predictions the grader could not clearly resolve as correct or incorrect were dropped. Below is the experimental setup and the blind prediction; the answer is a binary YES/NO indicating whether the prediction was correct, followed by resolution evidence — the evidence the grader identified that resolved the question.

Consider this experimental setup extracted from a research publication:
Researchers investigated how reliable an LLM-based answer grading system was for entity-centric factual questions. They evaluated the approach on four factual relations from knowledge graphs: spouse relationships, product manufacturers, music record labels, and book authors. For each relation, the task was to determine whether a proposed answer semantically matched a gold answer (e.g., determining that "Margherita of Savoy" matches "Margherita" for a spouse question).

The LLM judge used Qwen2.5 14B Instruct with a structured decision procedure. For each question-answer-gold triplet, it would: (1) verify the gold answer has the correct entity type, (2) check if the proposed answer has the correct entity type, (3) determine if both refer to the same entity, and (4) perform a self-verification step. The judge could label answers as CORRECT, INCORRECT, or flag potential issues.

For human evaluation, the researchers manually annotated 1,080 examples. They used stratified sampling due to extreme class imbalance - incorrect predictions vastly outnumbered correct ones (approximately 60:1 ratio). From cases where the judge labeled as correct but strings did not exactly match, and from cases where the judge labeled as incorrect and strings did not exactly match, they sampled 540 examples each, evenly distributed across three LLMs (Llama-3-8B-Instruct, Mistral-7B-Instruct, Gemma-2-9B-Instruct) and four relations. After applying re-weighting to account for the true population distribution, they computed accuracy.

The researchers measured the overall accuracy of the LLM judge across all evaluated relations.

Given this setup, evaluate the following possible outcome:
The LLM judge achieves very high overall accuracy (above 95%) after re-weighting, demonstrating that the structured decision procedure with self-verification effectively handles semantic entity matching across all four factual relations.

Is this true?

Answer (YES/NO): YES